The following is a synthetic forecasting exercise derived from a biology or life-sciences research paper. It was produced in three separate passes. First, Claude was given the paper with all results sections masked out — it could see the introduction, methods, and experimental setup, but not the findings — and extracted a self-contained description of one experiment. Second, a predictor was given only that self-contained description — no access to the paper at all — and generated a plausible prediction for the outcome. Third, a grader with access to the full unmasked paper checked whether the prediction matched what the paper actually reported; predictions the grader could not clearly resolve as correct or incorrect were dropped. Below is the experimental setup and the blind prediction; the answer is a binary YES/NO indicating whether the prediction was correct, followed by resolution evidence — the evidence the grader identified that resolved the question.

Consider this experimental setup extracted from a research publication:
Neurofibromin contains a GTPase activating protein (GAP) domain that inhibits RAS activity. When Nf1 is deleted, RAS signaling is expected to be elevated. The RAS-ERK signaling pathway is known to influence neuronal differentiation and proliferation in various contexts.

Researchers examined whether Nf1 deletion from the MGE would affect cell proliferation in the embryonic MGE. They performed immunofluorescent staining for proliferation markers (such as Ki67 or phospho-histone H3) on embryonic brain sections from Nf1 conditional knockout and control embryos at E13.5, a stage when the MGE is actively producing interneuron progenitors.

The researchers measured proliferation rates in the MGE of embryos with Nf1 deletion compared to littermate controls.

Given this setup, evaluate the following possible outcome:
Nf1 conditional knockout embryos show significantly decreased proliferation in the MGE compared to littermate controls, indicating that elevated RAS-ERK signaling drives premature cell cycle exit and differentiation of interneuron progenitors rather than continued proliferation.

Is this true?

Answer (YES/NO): NO